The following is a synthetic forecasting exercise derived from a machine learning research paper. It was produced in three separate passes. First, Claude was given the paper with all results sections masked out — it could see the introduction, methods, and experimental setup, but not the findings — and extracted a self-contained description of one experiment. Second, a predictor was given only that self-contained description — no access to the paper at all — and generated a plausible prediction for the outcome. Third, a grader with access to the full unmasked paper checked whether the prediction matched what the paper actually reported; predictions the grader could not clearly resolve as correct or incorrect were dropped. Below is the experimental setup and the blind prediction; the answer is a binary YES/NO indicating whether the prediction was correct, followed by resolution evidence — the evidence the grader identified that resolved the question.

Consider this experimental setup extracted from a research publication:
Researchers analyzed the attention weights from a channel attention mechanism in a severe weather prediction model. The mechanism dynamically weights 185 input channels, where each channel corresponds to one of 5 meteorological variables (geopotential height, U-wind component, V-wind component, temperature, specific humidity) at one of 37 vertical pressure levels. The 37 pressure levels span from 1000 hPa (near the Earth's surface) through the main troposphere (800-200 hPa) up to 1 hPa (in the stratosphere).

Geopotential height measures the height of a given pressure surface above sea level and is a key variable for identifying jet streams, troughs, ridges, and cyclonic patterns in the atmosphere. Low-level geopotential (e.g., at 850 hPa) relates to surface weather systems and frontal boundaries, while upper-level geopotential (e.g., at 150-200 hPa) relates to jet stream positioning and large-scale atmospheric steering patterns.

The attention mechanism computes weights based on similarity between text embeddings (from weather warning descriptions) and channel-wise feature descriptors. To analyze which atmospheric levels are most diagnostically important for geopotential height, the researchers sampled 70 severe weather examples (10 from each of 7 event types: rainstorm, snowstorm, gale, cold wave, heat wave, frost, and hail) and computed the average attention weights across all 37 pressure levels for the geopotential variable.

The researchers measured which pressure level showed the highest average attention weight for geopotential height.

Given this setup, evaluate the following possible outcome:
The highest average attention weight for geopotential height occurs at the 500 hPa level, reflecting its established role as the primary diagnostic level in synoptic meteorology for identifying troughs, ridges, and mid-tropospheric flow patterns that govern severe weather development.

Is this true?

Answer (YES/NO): NO